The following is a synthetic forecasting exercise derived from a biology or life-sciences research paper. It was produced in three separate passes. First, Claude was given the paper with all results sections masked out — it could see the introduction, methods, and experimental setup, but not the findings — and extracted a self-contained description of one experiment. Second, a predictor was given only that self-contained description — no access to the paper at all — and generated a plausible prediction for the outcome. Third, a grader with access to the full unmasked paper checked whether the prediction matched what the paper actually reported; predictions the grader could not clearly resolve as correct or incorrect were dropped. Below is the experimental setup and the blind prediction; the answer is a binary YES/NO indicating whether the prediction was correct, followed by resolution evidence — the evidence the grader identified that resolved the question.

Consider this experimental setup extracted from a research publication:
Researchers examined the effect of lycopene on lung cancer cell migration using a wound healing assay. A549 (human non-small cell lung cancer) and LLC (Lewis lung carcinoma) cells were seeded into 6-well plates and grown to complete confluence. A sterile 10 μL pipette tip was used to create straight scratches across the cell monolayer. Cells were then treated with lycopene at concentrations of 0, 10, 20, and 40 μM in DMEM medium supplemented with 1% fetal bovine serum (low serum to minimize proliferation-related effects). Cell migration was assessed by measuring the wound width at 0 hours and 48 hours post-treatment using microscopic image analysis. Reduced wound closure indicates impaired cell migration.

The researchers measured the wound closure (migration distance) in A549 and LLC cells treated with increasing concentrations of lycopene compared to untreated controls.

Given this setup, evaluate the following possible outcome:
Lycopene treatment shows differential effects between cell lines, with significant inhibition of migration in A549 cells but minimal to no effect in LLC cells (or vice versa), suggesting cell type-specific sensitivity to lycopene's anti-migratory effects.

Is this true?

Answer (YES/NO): NO